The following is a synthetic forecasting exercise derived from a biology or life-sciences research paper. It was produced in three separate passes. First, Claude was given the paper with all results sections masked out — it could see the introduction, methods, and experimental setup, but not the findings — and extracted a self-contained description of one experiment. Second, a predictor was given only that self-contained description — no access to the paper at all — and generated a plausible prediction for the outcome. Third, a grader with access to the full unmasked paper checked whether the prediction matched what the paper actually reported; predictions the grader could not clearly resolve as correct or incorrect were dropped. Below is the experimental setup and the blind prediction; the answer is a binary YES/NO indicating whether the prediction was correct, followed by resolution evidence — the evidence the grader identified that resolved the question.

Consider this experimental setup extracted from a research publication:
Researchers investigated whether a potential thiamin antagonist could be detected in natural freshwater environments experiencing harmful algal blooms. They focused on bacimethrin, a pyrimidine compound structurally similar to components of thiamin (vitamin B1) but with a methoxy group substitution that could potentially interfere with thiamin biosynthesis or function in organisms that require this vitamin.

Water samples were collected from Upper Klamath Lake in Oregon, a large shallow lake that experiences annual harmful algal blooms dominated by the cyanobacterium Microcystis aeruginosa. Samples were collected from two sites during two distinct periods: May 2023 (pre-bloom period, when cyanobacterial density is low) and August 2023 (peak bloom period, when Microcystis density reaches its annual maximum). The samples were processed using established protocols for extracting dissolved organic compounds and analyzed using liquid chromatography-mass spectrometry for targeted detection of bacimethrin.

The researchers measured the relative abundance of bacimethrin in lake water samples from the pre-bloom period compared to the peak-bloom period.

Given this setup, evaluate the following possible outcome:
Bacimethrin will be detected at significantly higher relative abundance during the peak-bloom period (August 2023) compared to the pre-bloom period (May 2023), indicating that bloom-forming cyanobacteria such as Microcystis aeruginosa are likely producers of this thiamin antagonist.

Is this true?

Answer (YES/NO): YES